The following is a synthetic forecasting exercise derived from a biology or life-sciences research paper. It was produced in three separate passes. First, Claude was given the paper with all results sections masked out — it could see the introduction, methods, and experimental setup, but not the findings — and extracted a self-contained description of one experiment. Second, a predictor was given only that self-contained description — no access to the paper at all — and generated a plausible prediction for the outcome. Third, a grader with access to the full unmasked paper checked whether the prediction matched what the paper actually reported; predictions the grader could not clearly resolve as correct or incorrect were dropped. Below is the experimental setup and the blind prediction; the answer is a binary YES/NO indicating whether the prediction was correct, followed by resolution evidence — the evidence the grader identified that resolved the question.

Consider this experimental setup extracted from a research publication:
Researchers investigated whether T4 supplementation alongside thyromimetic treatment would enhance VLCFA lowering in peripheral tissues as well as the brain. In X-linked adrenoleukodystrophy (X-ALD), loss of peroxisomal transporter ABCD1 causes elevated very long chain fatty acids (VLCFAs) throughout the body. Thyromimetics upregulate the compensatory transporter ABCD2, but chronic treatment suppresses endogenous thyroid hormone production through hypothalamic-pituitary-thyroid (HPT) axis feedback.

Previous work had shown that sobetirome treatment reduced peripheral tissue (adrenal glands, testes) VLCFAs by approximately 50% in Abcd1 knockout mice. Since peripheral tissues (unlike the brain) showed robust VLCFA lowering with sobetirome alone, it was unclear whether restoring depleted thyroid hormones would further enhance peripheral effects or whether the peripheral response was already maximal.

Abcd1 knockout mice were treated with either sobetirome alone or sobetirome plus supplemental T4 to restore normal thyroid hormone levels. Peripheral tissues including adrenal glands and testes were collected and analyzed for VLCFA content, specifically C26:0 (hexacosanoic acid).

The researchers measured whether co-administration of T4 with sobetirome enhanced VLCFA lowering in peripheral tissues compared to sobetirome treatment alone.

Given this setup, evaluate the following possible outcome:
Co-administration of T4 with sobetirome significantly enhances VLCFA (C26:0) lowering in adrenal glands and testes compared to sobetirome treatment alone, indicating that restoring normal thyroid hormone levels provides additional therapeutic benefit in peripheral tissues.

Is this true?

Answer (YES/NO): YES